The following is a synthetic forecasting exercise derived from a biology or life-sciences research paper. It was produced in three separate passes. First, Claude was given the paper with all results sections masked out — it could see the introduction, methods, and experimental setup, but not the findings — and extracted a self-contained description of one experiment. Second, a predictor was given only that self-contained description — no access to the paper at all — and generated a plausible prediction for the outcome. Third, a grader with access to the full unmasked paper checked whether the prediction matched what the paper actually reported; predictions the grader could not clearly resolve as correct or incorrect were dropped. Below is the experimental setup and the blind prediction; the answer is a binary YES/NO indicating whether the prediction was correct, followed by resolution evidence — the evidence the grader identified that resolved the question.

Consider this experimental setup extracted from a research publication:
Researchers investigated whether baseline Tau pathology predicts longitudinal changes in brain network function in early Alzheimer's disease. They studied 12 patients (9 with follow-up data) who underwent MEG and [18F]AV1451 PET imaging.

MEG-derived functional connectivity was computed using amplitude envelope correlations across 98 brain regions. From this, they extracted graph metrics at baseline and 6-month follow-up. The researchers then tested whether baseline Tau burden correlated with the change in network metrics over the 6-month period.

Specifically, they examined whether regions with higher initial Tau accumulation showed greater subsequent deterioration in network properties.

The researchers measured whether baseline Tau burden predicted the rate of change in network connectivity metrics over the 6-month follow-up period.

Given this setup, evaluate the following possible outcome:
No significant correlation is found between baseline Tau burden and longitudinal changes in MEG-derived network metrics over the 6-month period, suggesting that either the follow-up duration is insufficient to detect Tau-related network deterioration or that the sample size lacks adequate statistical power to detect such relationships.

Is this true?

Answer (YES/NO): NO